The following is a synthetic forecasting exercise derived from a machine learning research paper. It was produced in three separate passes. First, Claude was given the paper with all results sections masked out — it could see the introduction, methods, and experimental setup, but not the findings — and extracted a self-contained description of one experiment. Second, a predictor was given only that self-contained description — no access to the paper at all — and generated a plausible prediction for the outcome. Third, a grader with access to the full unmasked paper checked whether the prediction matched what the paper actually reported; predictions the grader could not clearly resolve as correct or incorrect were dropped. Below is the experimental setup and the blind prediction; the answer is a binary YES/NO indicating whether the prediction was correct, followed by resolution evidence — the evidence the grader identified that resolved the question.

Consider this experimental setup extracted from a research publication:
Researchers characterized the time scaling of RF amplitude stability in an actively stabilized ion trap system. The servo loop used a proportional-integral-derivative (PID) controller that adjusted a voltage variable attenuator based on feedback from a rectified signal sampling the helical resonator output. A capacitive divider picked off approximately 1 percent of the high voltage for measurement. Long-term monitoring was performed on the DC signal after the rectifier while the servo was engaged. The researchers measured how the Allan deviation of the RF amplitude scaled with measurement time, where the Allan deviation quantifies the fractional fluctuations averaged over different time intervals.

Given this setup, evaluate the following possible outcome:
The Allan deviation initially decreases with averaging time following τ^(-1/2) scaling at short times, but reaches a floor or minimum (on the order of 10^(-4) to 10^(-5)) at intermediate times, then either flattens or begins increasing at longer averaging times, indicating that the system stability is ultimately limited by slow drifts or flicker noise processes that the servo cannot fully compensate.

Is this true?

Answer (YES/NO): NO